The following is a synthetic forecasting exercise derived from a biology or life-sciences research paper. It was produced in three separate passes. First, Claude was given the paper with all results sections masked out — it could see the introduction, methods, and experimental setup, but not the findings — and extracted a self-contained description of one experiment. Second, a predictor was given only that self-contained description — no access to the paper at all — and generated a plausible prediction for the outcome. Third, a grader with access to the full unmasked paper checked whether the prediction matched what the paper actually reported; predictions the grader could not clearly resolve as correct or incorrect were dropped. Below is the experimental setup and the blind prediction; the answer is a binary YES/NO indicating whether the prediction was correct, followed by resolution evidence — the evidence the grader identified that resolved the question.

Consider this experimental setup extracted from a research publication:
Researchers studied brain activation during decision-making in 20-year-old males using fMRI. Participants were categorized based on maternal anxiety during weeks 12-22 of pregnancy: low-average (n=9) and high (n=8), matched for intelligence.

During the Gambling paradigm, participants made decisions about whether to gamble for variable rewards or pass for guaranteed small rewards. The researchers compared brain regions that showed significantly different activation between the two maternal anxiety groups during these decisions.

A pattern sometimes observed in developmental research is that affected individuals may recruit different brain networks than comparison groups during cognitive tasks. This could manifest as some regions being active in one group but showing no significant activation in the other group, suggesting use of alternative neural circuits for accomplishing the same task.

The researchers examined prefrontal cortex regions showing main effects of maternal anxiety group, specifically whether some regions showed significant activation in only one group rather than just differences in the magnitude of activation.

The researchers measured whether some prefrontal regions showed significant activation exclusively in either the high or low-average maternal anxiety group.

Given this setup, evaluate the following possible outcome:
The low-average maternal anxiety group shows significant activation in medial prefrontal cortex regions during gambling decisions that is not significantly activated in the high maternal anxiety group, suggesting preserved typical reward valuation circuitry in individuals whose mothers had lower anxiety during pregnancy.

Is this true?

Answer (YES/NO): NO